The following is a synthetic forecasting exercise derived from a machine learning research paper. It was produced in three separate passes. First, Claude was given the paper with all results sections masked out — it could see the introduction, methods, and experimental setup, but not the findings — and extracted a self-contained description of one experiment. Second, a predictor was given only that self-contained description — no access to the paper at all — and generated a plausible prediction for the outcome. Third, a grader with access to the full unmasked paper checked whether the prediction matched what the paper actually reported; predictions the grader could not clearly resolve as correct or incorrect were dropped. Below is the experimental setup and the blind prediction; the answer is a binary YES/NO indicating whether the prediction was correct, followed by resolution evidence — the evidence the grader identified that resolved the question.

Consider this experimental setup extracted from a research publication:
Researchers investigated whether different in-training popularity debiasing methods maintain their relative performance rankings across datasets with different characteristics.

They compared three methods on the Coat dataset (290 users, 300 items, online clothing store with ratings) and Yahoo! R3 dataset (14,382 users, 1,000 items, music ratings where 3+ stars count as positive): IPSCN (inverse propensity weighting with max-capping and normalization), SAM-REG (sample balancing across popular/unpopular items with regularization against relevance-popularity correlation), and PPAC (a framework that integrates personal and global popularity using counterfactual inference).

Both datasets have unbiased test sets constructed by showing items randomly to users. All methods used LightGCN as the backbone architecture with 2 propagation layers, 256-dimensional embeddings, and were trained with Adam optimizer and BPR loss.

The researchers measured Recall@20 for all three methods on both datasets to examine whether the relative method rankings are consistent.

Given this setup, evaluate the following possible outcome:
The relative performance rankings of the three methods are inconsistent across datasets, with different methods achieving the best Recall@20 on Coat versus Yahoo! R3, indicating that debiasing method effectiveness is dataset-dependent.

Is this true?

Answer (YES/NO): YES